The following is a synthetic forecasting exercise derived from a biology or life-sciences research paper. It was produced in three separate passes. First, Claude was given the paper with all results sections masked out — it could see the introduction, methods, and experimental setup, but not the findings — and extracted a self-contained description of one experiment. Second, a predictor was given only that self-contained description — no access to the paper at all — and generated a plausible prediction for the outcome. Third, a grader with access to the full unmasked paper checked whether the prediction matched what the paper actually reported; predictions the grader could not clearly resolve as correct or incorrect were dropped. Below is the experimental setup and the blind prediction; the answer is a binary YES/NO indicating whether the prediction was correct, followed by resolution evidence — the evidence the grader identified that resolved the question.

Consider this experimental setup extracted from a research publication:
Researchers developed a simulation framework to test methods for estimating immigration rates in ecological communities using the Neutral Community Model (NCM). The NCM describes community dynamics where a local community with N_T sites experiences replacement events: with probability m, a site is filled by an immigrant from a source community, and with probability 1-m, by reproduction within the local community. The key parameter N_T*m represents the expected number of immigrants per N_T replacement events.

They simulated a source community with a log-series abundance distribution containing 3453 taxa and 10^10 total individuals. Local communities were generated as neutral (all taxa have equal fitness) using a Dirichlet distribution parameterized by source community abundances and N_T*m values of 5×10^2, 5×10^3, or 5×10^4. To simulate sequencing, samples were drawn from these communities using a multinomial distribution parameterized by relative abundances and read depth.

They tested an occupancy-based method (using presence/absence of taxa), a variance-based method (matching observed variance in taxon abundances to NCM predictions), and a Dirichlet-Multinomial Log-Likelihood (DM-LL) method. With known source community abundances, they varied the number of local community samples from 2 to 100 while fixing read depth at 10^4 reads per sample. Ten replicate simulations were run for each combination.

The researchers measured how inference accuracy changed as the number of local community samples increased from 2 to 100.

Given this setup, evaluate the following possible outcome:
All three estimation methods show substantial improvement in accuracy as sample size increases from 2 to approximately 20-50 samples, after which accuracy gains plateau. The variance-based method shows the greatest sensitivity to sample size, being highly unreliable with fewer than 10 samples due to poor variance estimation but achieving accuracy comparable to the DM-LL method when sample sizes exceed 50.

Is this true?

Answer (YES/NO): NO